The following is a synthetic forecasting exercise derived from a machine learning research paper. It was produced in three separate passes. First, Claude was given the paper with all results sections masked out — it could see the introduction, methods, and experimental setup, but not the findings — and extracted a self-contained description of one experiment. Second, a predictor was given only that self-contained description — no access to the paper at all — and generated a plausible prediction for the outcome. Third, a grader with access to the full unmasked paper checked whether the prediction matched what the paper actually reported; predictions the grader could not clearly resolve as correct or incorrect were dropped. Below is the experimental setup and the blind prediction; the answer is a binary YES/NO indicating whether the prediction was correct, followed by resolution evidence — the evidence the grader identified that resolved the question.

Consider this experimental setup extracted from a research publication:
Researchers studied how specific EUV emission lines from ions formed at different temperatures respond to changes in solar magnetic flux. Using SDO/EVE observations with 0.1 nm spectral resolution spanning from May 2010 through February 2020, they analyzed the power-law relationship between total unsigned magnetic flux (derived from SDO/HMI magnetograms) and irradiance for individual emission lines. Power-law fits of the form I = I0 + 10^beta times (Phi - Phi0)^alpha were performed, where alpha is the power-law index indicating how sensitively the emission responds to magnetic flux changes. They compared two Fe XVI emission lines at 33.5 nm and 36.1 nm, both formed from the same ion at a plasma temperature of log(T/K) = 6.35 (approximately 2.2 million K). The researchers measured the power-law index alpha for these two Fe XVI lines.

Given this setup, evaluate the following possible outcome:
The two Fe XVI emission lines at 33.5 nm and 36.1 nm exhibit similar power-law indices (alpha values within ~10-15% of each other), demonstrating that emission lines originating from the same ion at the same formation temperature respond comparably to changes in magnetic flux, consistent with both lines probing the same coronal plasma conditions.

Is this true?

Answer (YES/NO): YES